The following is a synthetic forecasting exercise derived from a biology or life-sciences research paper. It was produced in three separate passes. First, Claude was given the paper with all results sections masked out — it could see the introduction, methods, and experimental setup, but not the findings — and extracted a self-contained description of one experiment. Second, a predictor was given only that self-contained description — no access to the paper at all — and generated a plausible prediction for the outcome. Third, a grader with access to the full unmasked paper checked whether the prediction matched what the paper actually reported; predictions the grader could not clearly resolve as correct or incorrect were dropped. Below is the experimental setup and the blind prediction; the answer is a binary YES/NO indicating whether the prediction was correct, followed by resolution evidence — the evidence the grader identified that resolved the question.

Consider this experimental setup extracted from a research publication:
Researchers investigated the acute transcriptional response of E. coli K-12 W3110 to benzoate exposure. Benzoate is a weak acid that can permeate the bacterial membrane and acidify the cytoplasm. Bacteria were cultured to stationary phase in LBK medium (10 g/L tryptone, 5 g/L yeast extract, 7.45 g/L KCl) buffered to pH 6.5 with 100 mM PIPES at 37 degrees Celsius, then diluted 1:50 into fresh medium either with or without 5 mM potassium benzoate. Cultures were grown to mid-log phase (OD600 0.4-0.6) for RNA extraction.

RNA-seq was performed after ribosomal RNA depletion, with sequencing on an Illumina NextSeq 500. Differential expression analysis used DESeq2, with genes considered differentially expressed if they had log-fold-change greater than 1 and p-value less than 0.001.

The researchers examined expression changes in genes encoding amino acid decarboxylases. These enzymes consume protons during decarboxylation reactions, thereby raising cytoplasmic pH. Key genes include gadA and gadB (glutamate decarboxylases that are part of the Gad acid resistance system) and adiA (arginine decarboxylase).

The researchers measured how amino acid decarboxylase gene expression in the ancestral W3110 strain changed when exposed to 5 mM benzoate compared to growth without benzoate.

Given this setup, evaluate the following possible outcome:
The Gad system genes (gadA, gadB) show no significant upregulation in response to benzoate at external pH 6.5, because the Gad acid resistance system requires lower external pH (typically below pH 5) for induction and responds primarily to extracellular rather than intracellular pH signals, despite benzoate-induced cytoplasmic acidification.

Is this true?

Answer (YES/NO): NO